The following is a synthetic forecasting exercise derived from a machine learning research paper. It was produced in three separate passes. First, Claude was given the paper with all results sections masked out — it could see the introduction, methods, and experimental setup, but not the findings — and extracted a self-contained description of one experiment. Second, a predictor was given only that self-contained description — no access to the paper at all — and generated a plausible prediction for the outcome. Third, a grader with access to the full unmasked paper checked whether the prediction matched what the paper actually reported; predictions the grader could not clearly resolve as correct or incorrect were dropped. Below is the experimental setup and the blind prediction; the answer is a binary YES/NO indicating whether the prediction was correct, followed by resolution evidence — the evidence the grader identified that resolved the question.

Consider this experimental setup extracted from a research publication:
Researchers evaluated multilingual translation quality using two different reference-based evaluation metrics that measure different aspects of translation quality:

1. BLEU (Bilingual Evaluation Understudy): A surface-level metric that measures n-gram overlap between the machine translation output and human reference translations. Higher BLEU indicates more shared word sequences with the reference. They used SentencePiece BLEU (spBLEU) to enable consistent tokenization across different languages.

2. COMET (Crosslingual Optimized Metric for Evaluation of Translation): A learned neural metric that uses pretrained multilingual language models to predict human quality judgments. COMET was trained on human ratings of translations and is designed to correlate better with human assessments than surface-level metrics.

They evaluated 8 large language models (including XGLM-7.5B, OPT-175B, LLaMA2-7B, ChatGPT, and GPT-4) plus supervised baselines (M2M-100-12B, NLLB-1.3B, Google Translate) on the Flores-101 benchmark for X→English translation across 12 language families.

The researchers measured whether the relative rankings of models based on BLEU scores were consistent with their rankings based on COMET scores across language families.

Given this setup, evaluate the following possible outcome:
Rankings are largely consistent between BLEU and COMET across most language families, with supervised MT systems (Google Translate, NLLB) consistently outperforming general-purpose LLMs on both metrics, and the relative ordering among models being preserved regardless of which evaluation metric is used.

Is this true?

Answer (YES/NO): NO